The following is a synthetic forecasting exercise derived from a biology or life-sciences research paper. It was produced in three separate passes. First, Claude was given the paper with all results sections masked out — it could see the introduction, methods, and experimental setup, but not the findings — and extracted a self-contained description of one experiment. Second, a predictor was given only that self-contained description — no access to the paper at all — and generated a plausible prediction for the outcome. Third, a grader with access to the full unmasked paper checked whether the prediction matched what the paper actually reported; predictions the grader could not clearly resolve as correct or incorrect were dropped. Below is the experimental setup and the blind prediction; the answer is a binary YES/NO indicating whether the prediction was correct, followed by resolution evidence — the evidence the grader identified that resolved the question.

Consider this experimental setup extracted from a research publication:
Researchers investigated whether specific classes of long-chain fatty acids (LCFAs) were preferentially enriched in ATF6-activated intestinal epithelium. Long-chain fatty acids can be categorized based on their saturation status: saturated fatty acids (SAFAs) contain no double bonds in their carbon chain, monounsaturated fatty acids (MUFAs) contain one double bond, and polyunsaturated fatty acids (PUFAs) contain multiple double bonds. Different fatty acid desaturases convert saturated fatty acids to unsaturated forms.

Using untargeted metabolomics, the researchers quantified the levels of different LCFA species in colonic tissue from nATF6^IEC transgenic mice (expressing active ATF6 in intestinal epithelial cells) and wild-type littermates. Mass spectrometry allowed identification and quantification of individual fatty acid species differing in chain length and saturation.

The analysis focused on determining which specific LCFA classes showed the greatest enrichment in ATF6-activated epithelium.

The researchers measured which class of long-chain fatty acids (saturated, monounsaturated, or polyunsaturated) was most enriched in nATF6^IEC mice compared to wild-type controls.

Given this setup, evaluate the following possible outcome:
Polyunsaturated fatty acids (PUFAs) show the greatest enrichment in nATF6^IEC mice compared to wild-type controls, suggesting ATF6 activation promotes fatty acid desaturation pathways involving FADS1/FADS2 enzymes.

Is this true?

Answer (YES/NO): NO